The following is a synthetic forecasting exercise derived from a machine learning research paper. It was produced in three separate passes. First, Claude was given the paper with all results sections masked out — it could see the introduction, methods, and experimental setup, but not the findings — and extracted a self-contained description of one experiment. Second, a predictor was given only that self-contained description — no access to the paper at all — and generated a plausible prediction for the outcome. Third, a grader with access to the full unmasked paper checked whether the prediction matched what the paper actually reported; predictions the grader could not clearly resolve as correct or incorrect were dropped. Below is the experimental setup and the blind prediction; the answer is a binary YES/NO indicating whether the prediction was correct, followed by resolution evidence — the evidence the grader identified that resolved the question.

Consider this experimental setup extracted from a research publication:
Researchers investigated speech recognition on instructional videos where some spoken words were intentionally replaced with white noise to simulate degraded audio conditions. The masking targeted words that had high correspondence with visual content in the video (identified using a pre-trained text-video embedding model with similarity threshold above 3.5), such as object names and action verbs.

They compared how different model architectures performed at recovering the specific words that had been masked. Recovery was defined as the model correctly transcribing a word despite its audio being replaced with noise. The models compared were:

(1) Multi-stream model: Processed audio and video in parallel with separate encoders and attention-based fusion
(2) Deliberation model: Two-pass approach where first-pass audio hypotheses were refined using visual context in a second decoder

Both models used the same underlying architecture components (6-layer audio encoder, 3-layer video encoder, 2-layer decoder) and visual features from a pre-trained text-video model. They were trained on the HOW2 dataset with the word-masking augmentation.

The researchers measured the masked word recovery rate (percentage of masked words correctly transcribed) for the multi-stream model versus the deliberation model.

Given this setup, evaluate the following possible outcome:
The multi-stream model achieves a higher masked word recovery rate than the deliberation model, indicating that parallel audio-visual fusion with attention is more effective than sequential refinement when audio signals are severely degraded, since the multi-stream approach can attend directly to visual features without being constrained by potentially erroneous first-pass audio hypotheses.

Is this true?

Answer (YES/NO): NO